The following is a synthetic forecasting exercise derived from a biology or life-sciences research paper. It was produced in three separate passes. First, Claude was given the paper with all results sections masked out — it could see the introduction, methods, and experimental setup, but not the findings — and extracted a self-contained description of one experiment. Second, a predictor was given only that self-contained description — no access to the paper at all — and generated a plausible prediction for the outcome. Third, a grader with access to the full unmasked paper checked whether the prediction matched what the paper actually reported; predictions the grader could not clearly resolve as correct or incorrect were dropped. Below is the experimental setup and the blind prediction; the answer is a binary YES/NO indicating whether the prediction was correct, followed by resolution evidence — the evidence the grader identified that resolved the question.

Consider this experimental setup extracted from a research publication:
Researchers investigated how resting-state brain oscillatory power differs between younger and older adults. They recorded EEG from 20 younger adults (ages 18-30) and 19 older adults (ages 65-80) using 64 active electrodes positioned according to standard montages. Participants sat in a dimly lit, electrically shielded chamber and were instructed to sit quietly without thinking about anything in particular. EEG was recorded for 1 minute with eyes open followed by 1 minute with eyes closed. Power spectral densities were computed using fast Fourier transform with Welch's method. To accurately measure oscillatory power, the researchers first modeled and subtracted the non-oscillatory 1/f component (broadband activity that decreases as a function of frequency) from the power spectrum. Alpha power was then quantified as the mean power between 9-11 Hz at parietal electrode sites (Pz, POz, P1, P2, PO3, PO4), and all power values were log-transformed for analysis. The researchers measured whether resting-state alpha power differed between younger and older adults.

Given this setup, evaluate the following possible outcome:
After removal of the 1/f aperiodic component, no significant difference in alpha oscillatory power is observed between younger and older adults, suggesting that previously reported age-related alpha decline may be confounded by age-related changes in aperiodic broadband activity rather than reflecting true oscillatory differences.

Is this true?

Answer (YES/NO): NO